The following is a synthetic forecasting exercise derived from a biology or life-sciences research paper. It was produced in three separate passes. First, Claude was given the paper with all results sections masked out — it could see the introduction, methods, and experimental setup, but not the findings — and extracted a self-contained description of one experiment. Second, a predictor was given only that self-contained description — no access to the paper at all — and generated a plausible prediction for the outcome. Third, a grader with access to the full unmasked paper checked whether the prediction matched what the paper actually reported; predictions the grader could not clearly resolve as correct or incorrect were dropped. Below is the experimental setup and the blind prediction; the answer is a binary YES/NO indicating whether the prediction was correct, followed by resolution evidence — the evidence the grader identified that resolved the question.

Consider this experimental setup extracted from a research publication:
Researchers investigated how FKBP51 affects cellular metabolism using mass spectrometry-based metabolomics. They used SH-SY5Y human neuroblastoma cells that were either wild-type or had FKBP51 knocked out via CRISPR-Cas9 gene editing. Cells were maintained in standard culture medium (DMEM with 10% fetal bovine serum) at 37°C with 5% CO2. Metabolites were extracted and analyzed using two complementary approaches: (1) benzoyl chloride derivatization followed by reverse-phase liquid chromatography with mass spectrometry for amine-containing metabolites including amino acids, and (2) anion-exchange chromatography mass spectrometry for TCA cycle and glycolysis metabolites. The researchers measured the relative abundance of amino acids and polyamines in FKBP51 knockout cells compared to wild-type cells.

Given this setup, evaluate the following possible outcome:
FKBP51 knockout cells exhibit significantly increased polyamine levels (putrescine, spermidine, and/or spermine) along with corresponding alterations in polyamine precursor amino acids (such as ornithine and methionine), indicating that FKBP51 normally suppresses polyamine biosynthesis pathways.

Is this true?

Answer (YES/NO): NO